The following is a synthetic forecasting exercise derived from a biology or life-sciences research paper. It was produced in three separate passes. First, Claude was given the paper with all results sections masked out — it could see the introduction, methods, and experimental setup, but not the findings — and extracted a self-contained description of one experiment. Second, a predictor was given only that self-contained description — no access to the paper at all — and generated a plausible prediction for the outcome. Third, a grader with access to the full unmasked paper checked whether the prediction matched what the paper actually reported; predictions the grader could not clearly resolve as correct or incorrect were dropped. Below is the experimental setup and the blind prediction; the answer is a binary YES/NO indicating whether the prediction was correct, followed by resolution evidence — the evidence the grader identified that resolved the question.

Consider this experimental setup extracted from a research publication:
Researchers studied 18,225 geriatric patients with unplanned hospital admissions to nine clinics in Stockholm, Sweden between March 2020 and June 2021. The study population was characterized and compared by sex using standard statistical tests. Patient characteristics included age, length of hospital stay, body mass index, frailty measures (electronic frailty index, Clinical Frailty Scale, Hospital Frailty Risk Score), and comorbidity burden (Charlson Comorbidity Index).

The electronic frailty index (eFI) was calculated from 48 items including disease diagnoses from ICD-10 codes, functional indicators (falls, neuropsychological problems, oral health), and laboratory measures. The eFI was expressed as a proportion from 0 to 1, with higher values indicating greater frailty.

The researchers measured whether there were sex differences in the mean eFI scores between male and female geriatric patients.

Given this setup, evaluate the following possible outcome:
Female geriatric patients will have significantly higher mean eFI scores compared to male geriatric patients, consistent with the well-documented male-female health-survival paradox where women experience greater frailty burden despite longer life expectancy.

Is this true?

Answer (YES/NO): NO